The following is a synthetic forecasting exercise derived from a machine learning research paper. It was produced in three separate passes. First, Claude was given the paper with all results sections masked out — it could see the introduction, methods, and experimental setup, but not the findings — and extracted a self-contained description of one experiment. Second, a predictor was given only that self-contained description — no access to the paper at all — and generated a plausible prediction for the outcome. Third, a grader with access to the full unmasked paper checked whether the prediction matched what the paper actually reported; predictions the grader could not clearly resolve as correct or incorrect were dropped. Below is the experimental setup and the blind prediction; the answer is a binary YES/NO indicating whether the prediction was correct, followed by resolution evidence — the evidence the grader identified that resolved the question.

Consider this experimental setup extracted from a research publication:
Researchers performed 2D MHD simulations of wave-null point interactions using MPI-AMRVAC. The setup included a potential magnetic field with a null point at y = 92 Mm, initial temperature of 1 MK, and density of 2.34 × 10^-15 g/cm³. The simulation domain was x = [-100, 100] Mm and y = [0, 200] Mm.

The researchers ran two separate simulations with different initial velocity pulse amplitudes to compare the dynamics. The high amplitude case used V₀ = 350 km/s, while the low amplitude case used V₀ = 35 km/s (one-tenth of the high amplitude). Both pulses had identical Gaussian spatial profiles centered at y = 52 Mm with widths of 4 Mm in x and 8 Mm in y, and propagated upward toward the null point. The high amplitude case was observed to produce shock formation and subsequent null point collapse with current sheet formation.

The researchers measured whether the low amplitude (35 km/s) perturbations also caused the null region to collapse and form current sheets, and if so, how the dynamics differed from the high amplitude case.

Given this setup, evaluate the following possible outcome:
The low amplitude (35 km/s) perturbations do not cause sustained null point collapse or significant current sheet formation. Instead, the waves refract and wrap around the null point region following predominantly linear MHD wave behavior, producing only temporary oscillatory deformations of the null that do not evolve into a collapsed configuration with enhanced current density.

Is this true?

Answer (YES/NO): NO